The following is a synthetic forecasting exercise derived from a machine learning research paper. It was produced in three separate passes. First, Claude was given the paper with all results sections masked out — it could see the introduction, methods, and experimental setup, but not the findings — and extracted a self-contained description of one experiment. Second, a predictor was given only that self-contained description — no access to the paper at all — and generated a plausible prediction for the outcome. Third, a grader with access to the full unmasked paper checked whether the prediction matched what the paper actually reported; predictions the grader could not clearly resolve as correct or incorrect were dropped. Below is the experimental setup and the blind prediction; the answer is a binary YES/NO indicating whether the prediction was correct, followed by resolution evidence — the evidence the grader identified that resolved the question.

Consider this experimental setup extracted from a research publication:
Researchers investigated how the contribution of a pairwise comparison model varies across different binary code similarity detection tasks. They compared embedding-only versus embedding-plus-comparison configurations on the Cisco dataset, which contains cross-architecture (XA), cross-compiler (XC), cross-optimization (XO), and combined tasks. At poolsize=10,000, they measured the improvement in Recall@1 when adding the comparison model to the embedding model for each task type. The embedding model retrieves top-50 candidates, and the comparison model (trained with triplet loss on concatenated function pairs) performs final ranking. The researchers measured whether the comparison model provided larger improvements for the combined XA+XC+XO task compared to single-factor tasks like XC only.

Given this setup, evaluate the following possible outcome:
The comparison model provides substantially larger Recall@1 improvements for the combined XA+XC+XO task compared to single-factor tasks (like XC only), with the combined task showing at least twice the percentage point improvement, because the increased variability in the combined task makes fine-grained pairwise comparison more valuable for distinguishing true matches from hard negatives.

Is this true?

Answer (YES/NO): NO